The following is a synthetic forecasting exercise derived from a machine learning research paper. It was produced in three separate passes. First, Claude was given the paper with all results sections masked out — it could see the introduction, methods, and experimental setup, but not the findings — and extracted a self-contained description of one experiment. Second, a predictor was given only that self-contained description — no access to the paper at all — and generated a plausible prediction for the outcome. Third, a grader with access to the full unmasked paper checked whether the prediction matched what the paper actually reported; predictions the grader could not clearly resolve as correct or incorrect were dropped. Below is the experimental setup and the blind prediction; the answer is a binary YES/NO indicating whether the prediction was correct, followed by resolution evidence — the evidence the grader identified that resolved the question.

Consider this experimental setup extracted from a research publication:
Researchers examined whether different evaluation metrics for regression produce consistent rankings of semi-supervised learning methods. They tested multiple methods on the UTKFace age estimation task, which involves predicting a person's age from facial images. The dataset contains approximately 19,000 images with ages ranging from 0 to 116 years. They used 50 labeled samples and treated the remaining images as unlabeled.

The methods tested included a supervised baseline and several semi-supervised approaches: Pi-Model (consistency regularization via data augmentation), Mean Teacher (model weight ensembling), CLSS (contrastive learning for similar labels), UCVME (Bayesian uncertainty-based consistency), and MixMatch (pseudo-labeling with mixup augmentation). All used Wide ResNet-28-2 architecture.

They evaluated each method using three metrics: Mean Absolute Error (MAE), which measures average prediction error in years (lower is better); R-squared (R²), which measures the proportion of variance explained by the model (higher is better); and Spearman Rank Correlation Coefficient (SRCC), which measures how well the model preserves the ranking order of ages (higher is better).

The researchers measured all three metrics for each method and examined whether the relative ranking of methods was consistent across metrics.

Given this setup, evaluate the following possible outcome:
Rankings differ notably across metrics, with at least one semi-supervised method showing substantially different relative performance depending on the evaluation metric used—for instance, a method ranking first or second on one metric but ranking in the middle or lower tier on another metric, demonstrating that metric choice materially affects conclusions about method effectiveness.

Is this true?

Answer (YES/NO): YES